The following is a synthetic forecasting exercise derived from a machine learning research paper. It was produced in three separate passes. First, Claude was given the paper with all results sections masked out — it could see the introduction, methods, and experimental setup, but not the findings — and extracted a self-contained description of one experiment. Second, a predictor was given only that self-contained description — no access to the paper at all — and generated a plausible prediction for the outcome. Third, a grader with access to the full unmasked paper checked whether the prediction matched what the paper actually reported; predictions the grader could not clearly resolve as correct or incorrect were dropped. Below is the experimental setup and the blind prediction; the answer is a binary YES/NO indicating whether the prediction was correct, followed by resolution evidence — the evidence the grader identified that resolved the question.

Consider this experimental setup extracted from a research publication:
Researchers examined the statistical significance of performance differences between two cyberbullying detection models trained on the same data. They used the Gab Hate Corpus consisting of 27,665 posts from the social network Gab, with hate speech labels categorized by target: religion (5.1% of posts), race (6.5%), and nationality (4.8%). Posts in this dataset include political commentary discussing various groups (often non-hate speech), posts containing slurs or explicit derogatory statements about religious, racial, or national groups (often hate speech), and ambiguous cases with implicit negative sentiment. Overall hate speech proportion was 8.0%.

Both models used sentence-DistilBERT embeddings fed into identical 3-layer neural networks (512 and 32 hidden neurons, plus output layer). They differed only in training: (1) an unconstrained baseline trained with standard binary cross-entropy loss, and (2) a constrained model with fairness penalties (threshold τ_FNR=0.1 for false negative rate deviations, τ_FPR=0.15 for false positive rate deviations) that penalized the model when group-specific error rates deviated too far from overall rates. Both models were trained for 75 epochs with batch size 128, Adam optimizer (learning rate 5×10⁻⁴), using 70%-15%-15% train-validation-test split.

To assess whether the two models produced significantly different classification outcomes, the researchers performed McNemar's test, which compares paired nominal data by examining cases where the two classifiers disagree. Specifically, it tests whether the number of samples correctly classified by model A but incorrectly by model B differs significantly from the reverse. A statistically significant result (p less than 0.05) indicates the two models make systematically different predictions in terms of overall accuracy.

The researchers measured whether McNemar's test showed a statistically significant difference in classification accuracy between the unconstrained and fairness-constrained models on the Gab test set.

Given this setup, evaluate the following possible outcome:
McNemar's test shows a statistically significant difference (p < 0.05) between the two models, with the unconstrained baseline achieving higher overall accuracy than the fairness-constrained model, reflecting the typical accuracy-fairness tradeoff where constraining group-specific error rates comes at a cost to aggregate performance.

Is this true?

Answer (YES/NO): NO